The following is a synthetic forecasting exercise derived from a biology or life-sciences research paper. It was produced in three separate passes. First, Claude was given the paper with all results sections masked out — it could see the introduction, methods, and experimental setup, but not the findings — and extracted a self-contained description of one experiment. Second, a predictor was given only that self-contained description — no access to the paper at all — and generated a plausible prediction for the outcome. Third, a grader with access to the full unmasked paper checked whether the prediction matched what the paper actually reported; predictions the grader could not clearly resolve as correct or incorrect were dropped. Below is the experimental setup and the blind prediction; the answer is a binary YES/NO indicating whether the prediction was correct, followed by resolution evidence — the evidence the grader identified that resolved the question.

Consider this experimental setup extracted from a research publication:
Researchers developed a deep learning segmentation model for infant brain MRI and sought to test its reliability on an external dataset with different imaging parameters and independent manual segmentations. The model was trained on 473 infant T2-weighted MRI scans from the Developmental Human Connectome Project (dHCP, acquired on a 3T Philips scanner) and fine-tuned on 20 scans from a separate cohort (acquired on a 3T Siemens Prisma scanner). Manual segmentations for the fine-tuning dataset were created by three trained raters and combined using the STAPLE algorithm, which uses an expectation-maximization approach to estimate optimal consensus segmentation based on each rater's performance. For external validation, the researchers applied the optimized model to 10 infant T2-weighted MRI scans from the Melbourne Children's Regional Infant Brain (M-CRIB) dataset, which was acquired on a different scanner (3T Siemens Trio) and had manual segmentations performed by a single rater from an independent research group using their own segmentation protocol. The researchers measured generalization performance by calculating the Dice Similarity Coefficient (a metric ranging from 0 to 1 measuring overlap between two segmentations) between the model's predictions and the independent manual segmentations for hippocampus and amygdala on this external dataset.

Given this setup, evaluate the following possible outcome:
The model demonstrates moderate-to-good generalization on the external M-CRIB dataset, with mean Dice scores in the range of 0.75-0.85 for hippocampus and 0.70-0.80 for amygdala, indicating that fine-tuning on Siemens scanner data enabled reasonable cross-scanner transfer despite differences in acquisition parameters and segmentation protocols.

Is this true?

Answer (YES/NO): NO